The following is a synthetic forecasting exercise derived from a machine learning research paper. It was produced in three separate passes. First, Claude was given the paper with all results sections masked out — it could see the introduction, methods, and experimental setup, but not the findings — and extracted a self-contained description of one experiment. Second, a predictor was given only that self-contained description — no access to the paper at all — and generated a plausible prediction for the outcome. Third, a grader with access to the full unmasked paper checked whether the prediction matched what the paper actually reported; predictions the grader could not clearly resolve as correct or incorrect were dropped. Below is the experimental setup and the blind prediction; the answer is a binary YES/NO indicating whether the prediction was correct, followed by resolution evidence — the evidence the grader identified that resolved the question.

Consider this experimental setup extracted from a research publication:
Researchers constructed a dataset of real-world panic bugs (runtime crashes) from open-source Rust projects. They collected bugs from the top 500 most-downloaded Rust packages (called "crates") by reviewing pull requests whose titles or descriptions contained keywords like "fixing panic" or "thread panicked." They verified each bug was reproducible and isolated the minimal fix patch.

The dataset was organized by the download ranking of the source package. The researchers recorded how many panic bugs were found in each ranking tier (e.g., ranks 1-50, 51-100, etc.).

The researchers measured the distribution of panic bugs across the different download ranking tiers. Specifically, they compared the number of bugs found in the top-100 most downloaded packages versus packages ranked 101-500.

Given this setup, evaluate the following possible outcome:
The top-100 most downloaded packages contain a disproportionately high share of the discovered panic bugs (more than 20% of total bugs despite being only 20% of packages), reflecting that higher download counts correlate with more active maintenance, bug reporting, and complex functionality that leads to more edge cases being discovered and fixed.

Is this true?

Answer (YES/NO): YES